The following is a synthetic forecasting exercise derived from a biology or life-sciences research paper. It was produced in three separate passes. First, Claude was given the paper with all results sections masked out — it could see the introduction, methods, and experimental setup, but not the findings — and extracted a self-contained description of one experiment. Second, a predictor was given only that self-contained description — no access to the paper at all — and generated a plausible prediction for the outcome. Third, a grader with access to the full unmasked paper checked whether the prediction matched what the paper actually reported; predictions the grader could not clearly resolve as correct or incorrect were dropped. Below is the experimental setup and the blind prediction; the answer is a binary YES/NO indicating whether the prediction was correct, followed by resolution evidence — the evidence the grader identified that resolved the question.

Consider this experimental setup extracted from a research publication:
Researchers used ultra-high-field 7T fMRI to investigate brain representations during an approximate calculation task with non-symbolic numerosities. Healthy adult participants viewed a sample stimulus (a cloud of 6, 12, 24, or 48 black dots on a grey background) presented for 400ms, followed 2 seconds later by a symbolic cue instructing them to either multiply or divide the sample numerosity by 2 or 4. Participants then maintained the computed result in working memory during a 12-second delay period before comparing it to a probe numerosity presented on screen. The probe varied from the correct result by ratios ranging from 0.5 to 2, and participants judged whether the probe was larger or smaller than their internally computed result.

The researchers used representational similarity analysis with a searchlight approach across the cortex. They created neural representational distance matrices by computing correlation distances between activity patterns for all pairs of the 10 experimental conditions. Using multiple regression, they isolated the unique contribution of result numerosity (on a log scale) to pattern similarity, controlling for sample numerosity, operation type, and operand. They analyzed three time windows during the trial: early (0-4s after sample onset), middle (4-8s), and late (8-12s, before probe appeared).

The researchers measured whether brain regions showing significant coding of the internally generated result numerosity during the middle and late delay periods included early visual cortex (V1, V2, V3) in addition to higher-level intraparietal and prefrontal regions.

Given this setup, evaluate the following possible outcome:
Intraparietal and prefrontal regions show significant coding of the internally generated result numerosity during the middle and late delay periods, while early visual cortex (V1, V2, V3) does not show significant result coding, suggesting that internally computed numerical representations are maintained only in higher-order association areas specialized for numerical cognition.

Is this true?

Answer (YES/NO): YES